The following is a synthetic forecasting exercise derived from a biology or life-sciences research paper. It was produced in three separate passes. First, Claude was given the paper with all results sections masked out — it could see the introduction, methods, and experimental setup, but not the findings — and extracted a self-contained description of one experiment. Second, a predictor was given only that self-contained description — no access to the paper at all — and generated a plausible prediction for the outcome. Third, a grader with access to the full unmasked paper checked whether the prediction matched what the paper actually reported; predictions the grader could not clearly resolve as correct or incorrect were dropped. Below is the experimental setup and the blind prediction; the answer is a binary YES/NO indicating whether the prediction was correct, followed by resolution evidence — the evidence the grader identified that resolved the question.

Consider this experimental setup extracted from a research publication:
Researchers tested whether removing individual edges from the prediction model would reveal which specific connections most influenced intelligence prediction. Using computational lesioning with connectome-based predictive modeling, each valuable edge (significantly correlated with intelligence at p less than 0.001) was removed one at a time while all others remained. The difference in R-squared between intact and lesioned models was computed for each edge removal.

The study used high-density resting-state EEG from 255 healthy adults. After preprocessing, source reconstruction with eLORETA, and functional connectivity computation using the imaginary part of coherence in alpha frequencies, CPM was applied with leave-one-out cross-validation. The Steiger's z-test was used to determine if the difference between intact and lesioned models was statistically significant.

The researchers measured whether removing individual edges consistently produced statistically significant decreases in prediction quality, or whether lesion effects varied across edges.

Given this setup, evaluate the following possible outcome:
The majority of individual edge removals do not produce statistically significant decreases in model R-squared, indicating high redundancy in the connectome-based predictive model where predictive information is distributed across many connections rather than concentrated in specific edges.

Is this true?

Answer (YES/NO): YES